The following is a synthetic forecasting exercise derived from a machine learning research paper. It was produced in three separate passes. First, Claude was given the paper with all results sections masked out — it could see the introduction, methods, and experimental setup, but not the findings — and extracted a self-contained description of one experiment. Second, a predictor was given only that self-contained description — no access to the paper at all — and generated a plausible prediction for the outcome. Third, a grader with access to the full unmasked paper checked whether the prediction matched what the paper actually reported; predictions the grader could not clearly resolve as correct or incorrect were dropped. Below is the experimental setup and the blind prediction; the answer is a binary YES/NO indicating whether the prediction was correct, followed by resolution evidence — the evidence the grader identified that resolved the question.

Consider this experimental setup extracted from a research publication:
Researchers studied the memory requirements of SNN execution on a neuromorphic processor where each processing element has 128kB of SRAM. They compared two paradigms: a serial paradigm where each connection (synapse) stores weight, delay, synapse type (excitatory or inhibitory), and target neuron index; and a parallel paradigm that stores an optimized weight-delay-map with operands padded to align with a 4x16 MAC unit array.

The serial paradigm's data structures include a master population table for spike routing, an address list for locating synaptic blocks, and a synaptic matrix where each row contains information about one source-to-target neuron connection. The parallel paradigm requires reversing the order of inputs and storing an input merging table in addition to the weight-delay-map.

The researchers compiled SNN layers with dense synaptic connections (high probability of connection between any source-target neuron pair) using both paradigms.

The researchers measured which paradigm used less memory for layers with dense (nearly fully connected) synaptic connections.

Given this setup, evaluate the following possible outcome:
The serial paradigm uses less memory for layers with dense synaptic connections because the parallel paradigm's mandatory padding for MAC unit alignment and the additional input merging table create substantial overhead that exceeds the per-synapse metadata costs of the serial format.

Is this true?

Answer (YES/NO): NO